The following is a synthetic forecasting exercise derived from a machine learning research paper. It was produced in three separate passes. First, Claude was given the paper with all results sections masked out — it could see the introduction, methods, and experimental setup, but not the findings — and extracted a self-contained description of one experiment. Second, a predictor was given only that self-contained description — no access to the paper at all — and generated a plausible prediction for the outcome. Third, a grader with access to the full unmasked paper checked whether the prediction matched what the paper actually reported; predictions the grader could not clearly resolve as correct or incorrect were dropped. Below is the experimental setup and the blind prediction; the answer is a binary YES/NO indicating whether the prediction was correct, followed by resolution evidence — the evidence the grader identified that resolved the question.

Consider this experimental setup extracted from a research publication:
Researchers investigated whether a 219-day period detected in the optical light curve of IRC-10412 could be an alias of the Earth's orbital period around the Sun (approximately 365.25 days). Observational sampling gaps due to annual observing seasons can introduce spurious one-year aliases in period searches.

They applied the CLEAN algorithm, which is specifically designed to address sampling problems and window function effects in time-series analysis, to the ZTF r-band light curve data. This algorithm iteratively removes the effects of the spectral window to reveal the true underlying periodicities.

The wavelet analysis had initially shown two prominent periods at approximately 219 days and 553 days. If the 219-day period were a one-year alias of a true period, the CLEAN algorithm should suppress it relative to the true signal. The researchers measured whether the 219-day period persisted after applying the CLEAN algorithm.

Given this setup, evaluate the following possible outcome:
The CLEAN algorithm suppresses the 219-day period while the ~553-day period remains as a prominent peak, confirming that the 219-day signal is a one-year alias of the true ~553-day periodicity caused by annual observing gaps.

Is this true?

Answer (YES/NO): NO